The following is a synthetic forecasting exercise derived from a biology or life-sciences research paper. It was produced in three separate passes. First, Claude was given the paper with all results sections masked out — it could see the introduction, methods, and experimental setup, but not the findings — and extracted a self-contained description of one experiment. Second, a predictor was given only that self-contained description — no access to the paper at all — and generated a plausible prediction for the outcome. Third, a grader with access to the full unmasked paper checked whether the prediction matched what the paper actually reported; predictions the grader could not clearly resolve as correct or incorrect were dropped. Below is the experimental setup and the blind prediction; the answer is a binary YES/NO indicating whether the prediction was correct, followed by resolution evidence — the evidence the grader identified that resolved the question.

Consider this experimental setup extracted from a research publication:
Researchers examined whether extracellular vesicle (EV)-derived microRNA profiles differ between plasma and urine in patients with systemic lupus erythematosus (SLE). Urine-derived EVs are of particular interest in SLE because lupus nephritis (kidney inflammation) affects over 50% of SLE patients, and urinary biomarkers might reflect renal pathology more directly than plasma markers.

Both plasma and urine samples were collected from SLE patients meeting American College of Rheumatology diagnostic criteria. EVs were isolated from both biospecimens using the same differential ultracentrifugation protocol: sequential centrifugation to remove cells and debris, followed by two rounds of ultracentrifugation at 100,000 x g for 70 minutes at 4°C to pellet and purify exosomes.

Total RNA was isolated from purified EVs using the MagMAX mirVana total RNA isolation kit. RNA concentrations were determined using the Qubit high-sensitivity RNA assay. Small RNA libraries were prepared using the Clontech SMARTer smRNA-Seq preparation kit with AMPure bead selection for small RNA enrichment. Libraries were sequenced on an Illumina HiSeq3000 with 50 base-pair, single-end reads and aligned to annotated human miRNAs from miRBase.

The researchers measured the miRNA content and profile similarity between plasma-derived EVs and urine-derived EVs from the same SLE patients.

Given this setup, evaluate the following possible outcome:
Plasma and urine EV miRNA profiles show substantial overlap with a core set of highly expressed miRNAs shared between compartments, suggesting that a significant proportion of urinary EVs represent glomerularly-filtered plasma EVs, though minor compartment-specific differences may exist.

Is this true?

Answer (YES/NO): NO